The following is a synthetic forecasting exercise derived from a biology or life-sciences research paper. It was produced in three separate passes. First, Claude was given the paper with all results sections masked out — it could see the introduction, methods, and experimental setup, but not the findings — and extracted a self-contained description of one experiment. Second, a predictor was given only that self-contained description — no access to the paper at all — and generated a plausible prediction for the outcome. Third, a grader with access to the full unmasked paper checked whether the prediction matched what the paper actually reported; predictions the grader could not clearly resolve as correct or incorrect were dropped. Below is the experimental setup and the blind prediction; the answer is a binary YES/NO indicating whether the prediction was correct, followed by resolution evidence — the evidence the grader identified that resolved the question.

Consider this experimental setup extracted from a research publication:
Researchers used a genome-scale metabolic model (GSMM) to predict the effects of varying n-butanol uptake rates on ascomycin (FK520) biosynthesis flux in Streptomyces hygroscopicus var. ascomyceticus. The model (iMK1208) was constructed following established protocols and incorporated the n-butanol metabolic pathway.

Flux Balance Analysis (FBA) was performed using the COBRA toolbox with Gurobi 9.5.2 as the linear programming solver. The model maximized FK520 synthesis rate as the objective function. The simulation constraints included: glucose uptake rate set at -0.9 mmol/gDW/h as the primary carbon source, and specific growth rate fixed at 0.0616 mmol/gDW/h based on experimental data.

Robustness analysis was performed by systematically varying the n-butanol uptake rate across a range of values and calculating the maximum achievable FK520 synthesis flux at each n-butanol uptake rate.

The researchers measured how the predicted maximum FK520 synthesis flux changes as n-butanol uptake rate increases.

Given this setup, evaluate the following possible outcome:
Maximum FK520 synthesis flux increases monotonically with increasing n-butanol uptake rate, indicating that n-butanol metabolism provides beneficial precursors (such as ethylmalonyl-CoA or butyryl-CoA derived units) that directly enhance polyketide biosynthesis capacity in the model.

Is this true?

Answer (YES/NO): YES